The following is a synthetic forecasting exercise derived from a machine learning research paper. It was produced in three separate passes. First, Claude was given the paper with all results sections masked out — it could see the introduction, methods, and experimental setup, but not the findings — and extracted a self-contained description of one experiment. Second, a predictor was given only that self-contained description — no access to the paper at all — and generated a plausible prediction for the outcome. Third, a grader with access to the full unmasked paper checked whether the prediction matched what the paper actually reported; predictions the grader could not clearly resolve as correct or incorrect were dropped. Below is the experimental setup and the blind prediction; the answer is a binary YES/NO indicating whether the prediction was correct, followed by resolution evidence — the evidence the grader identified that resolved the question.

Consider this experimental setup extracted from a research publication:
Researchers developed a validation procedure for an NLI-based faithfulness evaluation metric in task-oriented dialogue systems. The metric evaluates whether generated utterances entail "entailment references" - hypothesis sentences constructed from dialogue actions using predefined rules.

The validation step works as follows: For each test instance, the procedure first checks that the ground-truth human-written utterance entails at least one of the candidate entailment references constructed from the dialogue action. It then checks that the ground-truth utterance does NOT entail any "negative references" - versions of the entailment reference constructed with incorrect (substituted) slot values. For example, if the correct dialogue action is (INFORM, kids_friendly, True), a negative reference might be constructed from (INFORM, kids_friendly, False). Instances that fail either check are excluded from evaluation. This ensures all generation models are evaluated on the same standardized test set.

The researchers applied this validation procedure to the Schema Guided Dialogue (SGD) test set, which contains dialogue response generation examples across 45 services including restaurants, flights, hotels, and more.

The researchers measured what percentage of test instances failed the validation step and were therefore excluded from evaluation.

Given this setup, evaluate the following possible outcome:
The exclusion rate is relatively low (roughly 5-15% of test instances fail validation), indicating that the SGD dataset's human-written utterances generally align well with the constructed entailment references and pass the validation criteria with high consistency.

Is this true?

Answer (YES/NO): NO